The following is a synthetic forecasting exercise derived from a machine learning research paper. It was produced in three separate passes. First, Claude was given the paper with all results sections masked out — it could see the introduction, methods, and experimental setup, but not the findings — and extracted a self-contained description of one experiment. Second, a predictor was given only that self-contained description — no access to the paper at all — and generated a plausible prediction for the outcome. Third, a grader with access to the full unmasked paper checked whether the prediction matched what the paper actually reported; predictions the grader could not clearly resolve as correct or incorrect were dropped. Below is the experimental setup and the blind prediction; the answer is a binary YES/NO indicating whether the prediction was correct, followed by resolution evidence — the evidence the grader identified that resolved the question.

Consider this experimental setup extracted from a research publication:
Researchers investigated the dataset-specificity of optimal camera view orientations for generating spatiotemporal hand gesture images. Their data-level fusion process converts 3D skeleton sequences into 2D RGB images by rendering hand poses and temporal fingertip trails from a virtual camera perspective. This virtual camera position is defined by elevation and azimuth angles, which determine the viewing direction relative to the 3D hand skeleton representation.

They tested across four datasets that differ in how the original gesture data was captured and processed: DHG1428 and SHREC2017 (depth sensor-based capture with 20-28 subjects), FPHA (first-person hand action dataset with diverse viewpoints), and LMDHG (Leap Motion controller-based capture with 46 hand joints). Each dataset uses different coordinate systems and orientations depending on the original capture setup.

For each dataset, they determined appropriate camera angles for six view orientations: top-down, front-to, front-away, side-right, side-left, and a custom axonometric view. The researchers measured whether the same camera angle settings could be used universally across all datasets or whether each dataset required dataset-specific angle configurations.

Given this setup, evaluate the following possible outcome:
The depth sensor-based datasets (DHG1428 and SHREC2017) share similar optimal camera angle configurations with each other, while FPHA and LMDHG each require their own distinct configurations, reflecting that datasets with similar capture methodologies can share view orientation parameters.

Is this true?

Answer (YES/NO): YES